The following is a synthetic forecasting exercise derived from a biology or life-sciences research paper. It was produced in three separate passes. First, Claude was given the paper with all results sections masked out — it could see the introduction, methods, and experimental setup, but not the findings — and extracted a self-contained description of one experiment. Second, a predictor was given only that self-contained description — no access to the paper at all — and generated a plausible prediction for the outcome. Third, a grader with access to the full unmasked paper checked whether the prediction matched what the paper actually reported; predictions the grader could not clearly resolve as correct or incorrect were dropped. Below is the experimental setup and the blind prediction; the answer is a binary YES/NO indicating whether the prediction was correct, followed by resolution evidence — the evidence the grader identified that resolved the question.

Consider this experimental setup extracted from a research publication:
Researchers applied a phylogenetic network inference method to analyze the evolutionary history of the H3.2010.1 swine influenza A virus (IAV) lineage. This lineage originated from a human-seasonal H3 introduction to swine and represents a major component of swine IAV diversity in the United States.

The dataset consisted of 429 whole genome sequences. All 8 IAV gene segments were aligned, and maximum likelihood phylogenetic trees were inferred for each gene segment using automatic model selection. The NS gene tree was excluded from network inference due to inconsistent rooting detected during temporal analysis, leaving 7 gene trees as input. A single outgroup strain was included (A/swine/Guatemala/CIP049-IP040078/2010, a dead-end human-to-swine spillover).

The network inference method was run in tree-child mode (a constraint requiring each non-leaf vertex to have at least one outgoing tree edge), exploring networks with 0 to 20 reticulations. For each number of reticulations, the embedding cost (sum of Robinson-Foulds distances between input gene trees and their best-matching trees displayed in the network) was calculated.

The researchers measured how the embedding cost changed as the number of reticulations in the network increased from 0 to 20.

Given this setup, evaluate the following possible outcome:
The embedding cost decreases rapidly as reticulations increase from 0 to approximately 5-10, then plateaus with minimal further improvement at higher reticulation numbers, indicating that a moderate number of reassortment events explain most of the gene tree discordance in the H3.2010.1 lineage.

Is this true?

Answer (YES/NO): NO